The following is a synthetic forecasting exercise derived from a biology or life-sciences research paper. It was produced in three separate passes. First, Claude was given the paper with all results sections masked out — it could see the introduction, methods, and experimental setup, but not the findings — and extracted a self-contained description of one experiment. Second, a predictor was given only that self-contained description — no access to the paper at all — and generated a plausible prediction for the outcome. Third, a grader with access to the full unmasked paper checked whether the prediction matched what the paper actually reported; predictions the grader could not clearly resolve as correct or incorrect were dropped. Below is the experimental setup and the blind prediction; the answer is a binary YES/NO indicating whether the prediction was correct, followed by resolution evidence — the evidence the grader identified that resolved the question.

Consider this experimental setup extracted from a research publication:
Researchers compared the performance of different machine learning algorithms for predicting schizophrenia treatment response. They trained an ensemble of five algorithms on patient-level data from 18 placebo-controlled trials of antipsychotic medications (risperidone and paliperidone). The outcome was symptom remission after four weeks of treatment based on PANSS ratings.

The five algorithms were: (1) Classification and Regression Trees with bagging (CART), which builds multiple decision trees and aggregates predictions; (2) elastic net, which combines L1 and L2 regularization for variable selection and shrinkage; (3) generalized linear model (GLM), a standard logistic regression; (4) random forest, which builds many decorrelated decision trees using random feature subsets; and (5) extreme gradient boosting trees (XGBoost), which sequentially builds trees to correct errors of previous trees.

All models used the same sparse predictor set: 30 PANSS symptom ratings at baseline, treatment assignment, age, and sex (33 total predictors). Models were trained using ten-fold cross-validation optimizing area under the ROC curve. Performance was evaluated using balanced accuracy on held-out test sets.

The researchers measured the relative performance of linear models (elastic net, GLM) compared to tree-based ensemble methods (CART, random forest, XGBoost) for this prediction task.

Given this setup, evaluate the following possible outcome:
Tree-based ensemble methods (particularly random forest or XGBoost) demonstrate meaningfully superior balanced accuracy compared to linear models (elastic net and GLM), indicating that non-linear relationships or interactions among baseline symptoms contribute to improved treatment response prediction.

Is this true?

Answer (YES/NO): YES